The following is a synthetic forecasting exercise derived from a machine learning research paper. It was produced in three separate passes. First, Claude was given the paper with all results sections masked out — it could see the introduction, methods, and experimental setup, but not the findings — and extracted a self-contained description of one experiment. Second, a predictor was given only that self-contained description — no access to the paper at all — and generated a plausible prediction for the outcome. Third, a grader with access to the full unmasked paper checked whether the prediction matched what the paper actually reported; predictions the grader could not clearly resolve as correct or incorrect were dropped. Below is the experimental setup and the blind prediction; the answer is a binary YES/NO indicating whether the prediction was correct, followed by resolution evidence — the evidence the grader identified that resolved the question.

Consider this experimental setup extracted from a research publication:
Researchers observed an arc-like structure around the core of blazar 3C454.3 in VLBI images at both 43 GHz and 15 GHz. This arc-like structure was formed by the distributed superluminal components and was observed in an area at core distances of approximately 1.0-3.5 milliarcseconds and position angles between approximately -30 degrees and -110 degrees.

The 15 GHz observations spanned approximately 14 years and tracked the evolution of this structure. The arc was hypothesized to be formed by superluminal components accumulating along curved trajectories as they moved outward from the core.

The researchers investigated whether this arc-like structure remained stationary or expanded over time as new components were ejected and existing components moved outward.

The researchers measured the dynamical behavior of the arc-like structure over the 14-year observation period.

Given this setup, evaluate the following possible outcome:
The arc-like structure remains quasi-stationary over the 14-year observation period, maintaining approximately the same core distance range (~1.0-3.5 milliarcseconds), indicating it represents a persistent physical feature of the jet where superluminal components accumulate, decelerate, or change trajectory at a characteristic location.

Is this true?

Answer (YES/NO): NO